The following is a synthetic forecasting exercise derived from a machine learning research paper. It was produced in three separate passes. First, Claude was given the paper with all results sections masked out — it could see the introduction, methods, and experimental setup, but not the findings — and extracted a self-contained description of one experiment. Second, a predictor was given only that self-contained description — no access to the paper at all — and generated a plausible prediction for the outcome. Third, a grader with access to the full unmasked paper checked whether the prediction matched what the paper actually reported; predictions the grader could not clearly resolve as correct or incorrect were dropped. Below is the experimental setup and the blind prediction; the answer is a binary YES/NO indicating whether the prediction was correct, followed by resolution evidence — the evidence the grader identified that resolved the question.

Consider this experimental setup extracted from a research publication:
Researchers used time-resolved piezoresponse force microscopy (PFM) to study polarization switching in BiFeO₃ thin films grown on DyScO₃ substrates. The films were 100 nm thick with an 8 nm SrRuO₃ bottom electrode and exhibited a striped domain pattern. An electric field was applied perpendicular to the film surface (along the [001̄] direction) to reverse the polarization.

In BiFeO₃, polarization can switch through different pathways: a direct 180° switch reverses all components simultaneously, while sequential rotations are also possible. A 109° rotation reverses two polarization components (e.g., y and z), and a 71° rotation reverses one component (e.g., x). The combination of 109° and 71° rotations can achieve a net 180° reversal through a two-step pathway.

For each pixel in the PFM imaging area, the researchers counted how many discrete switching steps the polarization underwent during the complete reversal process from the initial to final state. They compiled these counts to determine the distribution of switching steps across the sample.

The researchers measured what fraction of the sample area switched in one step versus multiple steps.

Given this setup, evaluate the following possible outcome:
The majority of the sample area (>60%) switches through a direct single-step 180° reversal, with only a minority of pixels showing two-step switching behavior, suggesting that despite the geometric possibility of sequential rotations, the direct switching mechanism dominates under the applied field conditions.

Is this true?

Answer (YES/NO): NO